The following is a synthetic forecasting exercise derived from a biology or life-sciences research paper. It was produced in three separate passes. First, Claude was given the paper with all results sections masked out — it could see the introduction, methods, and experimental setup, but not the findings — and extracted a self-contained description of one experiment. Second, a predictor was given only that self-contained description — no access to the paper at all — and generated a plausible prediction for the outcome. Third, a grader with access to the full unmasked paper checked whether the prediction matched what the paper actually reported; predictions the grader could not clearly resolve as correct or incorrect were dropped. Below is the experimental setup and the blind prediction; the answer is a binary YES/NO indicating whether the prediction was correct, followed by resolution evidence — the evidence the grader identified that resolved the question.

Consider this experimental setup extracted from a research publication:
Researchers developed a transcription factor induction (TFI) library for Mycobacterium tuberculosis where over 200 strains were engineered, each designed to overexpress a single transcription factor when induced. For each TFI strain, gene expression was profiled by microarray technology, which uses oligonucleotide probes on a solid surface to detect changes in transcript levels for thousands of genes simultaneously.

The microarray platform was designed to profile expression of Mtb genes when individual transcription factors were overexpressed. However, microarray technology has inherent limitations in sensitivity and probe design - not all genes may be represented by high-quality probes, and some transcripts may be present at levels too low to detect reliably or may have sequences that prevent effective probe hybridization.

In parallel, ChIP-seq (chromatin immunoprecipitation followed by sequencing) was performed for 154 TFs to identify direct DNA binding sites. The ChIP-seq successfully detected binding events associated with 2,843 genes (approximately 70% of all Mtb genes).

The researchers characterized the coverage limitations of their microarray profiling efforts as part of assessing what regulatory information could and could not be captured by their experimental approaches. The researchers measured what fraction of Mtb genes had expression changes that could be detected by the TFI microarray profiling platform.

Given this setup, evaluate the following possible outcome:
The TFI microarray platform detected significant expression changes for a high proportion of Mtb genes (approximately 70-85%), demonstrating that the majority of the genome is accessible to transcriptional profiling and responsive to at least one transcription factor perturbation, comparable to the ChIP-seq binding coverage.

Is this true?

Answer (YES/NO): YES